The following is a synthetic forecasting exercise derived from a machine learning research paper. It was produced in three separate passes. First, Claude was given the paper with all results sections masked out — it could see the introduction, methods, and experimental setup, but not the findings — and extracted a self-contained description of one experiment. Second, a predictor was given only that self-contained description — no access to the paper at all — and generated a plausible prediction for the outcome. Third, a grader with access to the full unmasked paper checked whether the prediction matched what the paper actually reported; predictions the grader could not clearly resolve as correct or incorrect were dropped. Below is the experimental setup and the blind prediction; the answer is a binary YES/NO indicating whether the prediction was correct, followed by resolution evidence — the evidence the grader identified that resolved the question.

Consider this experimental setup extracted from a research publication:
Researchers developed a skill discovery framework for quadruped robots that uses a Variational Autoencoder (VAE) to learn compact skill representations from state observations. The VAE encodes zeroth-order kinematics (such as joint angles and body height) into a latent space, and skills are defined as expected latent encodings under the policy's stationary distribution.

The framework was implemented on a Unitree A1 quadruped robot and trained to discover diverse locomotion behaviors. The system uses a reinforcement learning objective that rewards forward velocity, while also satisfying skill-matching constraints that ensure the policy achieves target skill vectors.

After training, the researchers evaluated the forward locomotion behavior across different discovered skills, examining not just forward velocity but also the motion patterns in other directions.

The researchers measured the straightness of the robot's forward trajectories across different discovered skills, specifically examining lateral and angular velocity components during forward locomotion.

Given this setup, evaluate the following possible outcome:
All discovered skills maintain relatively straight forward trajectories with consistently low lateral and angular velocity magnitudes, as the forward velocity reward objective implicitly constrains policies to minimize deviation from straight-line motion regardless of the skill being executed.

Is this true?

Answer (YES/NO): NO